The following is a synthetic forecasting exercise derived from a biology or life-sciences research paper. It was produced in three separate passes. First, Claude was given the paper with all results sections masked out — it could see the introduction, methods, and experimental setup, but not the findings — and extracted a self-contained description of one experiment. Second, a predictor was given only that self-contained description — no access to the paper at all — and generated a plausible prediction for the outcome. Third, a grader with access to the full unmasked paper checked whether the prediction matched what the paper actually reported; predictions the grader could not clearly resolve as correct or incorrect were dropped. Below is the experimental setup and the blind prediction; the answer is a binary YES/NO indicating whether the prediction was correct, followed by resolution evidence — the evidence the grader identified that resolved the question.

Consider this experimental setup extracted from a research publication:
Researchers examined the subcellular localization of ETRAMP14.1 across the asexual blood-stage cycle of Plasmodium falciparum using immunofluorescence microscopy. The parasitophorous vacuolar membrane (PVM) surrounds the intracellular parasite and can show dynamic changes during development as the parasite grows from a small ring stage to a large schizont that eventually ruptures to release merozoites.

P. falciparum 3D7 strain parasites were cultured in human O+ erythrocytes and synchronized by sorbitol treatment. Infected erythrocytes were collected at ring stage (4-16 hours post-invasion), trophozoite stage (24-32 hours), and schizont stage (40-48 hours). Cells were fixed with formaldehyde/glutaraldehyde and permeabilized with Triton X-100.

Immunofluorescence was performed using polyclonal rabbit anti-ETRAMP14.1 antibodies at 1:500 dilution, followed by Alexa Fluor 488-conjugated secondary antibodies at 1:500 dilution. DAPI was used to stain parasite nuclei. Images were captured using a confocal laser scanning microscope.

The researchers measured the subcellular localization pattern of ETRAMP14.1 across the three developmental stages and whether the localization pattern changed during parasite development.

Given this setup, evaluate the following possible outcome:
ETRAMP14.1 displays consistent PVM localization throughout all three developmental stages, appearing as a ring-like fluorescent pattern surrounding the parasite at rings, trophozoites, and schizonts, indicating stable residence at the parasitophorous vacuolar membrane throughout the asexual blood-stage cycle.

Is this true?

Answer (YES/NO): NO